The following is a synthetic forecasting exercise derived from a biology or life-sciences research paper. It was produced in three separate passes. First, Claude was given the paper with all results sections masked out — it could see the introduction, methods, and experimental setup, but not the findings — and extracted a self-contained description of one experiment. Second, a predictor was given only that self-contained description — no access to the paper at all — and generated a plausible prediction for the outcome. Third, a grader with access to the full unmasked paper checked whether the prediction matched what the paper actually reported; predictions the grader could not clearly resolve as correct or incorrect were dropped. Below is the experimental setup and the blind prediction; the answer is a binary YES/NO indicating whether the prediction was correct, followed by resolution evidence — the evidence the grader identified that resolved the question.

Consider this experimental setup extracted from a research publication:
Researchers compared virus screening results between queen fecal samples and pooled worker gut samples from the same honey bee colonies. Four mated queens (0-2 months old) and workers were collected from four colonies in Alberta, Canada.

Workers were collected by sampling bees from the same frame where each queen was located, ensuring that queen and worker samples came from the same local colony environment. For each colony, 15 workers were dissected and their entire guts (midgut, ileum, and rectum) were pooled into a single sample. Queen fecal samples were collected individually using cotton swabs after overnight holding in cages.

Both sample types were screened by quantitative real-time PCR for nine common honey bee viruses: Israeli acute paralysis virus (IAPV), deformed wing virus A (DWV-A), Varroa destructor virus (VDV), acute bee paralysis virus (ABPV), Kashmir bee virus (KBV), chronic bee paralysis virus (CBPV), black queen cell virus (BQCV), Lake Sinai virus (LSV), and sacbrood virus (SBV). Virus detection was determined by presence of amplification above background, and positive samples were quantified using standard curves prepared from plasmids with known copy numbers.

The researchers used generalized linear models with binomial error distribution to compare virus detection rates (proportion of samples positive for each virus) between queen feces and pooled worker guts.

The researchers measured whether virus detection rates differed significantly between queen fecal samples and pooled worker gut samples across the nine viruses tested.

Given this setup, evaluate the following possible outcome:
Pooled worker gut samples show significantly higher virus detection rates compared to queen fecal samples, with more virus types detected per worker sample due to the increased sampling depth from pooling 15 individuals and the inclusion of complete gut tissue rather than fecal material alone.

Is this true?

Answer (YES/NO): NO